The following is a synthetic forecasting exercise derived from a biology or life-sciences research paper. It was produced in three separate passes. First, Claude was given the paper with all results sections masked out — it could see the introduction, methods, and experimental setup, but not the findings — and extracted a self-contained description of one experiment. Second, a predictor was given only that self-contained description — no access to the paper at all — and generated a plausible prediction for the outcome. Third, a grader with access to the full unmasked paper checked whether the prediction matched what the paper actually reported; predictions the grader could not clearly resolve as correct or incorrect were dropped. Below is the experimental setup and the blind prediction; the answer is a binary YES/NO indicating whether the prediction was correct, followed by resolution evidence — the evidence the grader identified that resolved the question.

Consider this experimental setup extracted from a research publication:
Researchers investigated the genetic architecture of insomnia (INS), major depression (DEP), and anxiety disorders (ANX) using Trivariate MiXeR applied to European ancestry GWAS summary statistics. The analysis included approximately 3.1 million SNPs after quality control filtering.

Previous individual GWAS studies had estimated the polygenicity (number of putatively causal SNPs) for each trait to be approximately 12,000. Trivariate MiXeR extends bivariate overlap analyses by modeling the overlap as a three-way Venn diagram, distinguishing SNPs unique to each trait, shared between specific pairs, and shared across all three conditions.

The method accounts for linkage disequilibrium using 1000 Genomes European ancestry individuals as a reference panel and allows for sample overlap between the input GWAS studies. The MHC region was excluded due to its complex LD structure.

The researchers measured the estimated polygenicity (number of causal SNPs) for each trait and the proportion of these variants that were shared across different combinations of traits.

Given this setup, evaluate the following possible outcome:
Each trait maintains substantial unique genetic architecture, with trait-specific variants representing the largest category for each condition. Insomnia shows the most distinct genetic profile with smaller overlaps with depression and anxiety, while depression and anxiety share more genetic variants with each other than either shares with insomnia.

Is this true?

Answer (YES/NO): NO